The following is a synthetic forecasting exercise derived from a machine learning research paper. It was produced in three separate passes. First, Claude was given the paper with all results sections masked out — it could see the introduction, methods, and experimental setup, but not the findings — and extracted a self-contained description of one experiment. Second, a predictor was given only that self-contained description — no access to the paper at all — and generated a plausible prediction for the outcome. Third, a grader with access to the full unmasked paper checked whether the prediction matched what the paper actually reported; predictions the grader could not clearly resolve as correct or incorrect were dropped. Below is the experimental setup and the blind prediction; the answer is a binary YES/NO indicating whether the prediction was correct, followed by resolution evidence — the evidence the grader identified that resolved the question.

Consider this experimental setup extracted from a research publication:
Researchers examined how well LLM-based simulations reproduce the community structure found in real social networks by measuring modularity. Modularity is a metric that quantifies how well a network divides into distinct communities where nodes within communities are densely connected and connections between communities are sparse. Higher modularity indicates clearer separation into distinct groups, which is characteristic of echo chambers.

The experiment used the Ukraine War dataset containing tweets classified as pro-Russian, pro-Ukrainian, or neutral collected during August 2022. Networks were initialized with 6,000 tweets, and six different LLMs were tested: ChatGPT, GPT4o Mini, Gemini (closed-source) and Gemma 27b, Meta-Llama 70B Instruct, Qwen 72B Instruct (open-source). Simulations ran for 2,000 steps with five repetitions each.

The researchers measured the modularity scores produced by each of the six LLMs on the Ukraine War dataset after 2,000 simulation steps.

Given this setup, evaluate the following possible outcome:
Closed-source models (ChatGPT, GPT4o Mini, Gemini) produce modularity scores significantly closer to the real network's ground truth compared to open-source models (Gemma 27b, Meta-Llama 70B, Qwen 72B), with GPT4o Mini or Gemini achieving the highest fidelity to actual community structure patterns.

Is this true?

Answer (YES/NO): NO